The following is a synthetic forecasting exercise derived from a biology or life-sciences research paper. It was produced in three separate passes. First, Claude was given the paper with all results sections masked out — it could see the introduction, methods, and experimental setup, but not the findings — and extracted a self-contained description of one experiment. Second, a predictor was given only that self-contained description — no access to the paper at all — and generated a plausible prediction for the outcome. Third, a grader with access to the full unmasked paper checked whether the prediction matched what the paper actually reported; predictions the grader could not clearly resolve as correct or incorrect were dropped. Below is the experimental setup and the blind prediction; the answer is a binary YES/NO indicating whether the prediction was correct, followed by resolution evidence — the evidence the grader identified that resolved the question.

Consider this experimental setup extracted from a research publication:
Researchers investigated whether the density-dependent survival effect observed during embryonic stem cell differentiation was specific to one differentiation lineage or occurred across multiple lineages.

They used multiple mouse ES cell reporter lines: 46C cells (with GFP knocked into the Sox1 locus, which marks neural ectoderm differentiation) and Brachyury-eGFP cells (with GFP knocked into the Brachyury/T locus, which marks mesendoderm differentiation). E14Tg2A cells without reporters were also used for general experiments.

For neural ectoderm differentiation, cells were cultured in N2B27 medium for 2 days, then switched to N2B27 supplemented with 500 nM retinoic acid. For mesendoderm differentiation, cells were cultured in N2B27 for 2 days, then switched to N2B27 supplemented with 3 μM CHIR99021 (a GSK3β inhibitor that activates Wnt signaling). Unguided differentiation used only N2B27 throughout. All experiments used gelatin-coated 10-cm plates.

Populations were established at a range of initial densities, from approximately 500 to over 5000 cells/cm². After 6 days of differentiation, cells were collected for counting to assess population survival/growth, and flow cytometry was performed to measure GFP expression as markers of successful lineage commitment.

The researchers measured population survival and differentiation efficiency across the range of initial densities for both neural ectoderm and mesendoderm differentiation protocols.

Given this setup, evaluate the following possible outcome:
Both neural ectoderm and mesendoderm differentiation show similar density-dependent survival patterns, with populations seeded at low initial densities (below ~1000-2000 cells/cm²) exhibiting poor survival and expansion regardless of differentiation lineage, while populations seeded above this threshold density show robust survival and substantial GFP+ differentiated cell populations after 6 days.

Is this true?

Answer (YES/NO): YES